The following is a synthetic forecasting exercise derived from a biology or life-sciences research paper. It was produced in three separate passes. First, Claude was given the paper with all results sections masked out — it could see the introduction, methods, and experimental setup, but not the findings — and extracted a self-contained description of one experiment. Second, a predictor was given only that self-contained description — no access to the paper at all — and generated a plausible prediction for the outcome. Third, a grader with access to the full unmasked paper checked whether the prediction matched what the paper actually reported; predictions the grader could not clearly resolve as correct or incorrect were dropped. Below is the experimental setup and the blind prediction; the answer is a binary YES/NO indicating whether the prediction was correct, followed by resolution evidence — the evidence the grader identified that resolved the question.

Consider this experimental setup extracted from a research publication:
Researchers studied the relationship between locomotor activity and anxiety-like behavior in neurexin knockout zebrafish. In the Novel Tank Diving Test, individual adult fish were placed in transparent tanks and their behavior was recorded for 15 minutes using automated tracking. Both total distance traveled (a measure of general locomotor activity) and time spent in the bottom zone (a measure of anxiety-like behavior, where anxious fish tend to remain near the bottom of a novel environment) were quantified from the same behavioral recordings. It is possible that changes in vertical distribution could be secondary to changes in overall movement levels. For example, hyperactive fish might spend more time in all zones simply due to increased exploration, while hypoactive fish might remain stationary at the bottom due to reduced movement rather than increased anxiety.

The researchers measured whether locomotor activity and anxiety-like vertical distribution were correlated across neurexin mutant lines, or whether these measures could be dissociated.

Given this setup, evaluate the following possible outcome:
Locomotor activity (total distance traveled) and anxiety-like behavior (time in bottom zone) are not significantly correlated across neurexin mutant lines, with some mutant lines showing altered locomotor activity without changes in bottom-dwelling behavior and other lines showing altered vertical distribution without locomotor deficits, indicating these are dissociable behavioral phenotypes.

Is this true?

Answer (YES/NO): YES